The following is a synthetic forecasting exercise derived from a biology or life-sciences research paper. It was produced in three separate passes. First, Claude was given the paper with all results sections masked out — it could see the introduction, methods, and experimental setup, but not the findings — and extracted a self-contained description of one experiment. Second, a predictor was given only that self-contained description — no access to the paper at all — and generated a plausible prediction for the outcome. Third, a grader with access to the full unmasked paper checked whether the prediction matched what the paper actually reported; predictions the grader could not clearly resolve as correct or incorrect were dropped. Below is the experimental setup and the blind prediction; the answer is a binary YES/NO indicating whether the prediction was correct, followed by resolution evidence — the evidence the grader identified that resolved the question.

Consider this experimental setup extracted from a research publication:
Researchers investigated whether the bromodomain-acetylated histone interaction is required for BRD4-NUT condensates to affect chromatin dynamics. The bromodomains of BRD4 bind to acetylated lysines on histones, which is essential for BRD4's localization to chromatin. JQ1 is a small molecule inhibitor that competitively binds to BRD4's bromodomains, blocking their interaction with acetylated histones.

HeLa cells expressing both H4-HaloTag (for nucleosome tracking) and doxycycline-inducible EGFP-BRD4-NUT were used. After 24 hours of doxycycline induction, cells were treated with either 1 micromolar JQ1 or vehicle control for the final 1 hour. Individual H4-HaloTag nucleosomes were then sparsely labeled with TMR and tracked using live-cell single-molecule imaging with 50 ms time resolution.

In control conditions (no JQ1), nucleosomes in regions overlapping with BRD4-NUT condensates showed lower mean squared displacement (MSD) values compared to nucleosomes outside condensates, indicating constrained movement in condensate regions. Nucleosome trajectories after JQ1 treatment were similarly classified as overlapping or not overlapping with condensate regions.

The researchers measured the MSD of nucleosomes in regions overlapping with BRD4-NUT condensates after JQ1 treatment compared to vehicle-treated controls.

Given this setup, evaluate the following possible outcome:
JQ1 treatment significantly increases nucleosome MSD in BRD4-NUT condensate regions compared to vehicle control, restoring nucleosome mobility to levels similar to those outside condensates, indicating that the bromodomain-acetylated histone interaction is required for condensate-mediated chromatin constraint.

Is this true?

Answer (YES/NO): NO